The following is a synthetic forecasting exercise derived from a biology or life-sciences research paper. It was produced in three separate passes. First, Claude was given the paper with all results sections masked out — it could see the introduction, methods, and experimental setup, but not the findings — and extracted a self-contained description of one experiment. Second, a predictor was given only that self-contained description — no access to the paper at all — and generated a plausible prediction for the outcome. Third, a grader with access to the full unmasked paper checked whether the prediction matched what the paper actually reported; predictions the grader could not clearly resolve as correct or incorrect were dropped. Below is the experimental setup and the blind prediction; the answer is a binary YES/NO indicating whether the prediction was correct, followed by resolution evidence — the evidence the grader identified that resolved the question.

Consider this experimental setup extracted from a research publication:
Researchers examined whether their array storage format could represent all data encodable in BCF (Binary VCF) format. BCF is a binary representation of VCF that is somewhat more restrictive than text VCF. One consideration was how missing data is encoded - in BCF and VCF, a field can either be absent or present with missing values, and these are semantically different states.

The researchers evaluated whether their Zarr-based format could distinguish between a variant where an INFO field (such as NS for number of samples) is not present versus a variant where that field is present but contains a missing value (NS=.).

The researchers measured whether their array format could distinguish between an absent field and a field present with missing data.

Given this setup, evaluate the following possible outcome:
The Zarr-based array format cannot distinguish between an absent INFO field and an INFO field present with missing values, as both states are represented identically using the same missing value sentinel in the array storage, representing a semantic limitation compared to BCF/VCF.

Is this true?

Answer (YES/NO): YES